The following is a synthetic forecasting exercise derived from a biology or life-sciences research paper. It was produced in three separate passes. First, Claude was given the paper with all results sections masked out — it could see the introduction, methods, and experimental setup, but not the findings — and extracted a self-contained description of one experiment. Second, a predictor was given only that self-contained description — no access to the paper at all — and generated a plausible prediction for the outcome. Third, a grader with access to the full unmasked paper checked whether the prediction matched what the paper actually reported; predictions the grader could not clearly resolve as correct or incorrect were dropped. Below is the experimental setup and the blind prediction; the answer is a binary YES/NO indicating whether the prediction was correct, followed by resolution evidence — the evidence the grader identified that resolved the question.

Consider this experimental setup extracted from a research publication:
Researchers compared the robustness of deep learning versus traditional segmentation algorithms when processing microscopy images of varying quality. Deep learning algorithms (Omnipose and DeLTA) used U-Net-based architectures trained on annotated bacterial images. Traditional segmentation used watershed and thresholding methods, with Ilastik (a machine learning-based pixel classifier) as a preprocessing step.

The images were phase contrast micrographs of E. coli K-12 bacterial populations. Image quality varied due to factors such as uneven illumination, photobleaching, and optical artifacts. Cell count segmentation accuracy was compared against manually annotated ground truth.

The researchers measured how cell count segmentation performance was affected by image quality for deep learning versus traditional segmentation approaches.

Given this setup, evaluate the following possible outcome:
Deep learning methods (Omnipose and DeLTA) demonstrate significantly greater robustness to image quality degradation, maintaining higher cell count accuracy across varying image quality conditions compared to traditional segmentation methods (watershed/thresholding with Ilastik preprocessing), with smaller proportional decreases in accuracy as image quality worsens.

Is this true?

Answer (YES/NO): NO